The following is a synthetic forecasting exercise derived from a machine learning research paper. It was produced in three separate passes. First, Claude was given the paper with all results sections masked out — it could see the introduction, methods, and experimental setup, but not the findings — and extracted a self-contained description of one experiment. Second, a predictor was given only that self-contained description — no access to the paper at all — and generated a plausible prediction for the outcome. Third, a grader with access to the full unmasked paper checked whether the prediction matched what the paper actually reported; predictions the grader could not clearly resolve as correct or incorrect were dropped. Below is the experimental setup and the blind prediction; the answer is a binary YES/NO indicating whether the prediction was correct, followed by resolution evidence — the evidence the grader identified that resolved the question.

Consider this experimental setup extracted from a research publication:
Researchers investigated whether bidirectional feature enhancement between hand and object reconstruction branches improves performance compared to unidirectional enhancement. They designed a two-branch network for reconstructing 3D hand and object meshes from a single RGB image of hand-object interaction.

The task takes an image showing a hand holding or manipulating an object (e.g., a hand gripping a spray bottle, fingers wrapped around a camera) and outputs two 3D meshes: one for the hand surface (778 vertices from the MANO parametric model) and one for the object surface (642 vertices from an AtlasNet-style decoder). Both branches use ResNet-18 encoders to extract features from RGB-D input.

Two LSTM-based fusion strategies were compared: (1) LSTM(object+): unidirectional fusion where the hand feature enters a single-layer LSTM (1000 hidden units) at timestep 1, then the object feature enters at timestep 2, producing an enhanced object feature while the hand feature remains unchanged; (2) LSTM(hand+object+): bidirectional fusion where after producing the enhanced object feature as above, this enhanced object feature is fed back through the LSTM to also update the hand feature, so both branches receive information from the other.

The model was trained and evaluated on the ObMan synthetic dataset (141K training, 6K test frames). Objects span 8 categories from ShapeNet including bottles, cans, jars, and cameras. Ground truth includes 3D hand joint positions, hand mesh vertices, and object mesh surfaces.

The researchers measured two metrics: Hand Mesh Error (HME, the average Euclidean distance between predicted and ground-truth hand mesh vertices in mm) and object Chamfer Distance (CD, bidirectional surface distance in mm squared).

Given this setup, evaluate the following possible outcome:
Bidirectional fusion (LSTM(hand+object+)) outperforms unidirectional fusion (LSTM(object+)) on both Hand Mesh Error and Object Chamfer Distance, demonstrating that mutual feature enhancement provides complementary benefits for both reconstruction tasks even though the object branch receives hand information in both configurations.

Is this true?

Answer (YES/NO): NO